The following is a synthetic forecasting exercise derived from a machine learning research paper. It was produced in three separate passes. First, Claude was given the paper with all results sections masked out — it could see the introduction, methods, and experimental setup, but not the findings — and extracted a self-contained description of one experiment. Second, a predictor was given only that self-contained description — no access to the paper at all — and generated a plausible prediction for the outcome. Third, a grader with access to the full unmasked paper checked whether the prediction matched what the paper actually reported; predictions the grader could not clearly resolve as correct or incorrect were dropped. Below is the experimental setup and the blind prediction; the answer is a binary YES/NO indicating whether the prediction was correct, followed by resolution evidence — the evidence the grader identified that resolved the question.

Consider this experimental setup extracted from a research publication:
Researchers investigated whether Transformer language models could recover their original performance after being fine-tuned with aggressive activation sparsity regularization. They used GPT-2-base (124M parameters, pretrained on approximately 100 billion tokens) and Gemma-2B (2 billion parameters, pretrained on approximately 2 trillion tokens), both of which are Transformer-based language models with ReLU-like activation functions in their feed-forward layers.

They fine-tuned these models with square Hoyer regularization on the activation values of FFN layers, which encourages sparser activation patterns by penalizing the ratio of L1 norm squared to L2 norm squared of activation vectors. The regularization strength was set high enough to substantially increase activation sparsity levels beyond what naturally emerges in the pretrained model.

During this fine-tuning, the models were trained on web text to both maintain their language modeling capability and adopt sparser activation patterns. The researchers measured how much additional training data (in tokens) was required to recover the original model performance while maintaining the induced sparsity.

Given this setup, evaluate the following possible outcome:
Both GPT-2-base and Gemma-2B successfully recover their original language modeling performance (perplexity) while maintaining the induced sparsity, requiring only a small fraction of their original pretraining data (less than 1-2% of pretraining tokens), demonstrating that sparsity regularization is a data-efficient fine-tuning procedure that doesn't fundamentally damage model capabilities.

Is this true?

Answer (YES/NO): YES